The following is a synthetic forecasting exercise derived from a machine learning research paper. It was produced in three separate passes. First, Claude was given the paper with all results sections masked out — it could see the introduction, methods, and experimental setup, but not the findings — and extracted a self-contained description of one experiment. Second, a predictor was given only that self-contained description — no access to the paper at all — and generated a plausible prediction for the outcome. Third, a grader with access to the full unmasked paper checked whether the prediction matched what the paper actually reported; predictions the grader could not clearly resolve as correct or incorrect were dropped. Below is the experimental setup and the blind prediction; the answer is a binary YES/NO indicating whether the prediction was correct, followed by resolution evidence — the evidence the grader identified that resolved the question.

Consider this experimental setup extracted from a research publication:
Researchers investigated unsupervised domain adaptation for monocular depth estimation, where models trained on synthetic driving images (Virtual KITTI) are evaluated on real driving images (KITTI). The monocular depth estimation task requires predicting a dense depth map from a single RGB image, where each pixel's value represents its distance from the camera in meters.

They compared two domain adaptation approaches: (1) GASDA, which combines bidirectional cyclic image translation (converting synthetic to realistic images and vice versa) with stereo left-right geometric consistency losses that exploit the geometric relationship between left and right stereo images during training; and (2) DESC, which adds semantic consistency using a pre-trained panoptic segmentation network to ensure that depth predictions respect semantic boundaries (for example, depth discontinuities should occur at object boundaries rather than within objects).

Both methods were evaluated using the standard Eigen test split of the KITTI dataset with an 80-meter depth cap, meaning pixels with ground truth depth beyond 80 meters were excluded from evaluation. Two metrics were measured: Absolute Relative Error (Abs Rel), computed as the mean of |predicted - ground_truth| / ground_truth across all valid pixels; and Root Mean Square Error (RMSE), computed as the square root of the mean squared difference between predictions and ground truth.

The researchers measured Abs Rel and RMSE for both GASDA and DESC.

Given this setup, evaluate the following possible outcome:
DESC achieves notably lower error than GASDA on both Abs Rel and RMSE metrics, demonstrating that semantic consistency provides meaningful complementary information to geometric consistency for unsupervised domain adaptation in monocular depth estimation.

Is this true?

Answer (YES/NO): NO